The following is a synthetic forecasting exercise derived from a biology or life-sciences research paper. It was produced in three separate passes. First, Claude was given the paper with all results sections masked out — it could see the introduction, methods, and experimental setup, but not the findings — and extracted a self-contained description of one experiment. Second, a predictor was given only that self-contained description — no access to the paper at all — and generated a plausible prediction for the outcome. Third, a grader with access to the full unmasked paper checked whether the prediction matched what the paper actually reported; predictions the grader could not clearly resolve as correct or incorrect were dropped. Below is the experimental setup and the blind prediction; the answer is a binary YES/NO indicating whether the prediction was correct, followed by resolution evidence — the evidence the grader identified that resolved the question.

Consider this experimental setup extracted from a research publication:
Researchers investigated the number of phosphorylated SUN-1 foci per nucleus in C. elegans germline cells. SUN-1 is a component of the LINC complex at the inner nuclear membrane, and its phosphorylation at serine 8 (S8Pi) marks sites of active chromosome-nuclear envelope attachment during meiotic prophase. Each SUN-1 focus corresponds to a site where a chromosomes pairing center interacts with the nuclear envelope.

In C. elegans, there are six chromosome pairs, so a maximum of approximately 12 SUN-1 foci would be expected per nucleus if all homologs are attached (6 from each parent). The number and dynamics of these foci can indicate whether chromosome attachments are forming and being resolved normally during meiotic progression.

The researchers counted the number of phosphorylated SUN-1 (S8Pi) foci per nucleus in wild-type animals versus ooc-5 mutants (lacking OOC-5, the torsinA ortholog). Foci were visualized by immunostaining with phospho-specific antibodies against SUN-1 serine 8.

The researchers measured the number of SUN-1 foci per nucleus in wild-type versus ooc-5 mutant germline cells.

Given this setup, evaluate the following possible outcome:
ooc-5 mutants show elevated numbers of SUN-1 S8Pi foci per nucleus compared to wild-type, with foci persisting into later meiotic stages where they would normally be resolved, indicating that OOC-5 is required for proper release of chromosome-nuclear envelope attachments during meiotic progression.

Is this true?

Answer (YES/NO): NO